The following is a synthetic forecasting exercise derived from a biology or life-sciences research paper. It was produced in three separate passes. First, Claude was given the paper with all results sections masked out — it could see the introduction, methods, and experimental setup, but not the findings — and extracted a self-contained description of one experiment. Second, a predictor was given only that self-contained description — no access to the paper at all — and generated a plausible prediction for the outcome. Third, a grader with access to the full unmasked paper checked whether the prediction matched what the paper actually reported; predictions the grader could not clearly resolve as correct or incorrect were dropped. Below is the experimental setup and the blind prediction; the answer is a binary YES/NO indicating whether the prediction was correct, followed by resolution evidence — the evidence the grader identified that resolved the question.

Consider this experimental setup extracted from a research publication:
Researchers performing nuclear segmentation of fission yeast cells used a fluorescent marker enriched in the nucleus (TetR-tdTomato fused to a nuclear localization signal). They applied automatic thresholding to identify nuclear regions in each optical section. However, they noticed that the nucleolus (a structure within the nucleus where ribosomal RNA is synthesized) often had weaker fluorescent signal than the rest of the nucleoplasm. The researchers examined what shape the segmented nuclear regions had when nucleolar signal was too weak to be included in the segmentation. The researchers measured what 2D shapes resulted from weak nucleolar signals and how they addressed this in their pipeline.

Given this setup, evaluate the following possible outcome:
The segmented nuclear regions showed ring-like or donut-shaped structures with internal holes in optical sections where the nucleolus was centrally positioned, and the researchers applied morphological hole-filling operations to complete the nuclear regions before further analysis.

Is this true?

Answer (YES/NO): NO